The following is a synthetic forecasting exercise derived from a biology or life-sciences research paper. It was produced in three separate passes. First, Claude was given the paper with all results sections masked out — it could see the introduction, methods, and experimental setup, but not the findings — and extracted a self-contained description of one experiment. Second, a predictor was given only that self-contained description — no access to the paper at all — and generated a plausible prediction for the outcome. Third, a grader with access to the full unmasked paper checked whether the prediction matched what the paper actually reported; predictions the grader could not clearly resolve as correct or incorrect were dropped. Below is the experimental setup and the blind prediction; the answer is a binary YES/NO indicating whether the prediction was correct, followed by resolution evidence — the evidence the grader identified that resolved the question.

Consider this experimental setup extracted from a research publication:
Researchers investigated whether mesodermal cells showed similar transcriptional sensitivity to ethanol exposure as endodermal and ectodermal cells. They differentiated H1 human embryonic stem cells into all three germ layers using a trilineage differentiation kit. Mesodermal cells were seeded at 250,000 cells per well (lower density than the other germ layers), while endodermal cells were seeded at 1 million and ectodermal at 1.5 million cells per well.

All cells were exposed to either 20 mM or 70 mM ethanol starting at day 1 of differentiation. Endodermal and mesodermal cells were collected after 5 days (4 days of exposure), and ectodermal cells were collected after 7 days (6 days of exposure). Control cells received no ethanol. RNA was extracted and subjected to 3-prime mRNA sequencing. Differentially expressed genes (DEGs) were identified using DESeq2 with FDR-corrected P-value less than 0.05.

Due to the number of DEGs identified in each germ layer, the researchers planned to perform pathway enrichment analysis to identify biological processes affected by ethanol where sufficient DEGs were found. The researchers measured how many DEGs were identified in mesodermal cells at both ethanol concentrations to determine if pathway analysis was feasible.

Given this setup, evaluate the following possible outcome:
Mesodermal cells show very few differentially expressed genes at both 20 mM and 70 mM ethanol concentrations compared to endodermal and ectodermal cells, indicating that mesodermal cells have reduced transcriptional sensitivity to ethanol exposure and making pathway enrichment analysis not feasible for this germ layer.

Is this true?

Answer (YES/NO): YES